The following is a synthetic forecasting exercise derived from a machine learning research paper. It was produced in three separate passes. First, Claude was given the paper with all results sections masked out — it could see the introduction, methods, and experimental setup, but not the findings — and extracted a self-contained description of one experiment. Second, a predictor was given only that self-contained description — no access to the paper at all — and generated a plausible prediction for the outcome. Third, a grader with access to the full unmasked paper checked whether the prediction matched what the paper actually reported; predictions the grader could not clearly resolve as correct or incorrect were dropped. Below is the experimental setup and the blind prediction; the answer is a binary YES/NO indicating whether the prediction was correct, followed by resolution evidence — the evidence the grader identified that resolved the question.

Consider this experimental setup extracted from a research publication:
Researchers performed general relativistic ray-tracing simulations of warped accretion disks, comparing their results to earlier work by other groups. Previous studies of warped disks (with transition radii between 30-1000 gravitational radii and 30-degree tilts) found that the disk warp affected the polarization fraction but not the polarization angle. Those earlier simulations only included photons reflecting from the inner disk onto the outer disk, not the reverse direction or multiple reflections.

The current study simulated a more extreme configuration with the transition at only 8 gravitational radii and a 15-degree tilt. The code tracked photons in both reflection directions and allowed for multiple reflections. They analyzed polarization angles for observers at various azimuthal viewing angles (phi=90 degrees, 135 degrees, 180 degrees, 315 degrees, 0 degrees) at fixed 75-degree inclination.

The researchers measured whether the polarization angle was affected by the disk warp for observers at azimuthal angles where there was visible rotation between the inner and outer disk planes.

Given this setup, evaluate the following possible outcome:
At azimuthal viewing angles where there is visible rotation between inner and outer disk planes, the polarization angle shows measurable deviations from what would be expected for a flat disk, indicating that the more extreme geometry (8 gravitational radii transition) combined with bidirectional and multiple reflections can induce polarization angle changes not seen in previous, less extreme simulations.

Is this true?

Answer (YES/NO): YES